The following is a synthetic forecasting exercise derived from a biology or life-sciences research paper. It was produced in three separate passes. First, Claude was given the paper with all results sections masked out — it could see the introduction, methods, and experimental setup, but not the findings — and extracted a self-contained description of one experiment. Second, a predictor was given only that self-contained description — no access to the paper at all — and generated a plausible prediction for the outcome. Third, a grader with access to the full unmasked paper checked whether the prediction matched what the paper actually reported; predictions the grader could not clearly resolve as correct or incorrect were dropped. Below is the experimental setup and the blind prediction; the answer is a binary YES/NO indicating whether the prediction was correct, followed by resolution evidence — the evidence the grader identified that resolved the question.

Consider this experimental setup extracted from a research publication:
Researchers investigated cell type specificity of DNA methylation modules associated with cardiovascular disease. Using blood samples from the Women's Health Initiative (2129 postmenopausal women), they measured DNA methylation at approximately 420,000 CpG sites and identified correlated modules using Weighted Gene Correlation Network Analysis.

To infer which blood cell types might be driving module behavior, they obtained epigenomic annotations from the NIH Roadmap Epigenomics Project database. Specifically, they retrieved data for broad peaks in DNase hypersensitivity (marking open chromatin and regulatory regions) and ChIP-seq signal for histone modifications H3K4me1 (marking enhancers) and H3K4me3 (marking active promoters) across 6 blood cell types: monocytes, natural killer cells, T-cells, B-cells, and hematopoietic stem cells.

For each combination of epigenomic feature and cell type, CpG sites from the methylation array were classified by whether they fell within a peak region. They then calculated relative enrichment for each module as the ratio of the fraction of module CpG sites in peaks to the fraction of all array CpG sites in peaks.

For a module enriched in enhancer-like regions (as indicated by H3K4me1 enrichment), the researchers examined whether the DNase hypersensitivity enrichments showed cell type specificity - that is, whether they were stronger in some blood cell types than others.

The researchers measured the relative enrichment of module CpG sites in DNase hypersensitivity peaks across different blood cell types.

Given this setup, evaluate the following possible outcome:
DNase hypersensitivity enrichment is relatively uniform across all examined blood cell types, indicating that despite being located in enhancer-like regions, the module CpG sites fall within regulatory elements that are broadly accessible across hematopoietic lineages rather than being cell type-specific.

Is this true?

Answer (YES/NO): NO